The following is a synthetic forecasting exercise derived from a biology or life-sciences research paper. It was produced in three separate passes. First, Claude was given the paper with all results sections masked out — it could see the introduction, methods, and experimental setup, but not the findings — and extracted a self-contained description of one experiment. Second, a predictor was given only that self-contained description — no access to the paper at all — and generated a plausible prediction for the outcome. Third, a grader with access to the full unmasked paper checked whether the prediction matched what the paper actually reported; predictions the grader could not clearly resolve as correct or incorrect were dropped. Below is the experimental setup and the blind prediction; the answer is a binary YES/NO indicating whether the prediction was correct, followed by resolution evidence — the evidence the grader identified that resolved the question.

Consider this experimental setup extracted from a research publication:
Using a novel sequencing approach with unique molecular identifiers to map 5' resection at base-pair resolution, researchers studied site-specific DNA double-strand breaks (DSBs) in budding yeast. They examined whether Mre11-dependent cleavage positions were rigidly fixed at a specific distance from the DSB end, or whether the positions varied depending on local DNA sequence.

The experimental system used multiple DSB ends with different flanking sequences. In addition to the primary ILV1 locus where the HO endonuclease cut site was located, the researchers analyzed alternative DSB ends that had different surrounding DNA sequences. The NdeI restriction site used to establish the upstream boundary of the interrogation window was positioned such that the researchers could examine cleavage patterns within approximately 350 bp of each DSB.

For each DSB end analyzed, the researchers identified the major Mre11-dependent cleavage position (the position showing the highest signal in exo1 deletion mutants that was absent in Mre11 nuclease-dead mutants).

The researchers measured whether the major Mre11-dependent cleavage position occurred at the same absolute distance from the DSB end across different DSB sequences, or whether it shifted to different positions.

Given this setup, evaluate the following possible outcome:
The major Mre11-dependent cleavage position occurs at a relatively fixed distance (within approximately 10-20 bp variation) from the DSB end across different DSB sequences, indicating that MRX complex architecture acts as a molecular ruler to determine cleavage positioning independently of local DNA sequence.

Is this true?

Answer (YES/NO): NO